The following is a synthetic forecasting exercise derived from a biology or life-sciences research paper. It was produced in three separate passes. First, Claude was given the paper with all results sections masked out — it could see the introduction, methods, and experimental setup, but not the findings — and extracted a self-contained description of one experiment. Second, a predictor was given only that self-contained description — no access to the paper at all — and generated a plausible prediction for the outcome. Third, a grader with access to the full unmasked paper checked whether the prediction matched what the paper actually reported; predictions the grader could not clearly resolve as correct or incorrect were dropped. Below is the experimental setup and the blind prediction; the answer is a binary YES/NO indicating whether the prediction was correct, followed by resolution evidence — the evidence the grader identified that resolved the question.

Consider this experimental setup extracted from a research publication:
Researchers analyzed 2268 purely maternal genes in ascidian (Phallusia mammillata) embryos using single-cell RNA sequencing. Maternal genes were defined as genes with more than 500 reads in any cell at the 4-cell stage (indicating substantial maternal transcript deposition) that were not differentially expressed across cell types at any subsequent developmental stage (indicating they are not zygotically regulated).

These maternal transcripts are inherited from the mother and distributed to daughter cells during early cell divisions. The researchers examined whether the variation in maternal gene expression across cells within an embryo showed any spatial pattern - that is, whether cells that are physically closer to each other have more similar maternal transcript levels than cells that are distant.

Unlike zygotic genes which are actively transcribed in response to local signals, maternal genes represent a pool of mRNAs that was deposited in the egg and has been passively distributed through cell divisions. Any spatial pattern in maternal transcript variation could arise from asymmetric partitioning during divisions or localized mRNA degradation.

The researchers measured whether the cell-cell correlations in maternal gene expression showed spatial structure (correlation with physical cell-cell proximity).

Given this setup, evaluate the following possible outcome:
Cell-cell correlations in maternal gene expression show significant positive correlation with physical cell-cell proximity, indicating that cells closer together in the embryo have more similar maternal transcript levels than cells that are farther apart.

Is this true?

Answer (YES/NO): NO